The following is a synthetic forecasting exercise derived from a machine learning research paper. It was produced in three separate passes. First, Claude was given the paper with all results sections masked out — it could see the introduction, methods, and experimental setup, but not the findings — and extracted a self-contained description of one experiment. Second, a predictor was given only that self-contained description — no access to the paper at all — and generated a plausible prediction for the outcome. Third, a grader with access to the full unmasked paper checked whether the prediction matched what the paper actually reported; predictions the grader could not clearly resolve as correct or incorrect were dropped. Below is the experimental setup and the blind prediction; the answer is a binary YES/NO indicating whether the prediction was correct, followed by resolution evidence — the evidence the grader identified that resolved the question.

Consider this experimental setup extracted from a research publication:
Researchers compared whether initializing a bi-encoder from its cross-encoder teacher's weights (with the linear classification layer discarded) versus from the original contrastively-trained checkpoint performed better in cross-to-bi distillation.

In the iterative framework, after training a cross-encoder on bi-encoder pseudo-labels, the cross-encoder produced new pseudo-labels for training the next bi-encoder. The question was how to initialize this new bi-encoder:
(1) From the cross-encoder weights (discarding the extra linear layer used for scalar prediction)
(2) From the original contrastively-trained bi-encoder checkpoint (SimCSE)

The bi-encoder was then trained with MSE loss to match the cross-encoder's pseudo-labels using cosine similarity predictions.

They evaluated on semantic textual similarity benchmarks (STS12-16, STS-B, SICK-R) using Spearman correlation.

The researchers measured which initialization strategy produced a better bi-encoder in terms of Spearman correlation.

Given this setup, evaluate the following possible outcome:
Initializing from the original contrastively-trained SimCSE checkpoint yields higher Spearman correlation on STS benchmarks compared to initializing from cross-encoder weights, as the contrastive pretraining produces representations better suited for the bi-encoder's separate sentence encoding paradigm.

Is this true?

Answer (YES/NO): YES